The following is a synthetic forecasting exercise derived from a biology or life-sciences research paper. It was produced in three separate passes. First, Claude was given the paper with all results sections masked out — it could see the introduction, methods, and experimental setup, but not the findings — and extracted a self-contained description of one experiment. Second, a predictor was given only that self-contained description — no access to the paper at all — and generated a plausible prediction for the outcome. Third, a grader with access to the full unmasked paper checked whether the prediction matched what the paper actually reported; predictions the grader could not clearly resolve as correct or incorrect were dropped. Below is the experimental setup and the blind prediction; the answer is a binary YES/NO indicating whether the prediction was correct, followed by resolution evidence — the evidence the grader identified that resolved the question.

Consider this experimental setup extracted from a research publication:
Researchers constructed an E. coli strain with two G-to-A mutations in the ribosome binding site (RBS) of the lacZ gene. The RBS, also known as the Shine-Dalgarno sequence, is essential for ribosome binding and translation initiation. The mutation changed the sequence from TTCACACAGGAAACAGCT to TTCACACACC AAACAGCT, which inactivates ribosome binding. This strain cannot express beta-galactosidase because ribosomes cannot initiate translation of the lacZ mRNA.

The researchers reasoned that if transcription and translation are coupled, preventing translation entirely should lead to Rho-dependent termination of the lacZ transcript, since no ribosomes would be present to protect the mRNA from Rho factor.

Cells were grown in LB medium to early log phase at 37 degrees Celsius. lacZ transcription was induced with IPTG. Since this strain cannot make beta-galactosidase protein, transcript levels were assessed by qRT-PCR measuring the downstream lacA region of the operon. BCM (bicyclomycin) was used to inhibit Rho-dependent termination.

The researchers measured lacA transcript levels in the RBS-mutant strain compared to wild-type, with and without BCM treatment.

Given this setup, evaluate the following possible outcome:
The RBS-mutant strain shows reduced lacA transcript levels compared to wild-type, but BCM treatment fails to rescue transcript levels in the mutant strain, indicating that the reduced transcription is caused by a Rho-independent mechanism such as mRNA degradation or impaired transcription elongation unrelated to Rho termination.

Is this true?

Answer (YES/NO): NO